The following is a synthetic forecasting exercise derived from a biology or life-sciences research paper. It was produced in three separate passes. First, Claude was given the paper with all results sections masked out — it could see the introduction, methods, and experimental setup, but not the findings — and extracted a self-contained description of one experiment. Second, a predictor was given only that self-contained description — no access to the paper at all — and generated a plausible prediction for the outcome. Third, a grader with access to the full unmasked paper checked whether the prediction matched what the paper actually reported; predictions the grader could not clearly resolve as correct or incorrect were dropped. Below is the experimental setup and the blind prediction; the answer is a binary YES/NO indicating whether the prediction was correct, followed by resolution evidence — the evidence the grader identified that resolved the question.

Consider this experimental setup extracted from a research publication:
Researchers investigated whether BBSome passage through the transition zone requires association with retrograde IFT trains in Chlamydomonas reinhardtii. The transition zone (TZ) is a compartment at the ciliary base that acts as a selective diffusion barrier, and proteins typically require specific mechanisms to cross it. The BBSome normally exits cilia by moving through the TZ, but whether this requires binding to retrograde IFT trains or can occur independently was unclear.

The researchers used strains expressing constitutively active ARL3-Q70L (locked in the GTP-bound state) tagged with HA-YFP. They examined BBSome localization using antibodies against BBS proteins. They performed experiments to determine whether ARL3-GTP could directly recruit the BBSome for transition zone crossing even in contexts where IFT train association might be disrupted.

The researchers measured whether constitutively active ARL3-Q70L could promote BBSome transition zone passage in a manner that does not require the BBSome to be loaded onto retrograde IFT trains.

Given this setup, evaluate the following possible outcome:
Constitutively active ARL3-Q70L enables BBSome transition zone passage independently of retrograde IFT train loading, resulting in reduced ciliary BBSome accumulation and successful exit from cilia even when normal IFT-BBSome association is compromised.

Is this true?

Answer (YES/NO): YES